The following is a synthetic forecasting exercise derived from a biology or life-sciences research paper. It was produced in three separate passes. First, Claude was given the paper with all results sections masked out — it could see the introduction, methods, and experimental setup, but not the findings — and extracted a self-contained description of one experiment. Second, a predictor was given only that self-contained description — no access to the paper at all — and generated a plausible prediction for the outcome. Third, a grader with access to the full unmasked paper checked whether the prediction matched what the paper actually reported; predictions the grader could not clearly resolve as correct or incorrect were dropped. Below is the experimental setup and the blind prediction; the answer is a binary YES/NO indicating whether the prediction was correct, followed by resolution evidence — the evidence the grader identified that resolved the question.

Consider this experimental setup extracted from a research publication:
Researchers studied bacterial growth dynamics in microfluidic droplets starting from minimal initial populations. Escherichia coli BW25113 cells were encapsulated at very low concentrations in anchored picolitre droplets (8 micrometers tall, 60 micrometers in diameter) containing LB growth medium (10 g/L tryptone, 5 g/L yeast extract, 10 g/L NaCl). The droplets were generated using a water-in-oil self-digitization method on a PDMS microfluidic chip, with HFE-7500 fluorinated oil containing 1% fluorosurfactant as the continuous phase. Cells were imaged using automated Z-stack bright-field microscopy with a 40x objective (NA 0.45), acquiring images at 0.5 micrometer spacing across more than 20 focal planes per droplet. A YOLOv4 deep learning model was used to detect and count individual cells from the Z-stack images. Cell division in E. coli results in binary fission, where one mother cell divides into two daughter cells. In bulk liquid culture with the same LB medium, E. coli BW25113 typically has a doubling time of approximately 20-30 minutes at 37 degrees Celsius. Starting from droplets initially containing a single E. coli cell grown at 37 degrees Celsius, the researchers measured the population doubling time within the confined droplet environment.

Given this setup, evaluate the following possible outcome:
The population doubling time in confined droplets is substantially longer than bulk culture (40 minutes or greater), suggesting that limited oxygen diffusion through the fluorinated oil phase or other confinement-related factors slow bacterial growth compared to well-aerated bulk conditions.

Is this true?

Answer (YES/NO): NO